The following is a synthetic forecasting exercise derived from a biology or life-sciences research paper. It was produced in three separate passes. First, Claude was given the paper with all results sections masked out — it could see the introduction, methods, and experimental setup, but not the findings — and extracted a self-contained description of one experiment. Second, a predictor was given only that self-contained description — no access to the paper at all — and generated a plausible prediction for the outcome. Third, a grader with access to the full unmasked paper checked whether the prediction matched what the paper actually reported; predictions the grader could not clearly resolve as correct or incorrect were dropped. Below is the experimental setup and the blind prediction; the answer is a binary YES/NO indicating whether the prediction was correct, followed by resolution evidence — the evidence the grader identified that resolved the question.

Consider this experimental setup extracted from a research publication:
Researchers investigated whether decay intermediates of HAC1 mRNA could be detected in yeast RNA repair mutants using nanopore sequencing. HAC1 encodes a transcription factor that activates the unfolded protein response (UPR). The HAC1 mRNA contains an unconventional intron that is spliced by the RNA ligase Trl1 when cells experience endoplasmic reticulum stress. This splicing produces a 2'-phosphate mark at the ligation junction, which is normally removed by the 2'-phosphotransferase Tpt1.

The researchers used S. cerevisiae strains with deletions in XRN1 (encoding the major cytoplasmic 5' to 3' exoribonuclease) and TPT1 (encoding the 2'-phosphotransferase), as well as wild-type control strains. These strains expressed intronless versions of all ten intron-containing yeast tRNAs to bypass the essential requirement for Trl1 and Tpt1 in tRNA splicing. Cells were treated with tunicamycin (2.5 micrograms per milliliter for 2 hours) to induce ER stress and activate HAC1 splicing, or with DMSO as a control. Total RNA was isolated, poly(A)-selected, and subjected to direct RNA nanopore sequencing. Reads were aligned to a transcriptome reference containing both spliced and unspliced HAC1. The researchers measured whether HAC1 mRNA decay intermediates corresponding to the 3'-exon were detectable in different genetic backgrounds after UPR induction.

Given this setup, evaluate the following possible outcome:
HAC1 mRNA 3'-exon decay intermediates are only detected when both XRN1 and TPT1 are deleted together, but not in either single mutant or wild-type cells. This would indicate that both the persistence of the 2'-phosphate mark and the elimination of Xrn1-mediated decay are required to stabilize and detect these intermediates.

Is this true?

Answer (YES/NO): NO